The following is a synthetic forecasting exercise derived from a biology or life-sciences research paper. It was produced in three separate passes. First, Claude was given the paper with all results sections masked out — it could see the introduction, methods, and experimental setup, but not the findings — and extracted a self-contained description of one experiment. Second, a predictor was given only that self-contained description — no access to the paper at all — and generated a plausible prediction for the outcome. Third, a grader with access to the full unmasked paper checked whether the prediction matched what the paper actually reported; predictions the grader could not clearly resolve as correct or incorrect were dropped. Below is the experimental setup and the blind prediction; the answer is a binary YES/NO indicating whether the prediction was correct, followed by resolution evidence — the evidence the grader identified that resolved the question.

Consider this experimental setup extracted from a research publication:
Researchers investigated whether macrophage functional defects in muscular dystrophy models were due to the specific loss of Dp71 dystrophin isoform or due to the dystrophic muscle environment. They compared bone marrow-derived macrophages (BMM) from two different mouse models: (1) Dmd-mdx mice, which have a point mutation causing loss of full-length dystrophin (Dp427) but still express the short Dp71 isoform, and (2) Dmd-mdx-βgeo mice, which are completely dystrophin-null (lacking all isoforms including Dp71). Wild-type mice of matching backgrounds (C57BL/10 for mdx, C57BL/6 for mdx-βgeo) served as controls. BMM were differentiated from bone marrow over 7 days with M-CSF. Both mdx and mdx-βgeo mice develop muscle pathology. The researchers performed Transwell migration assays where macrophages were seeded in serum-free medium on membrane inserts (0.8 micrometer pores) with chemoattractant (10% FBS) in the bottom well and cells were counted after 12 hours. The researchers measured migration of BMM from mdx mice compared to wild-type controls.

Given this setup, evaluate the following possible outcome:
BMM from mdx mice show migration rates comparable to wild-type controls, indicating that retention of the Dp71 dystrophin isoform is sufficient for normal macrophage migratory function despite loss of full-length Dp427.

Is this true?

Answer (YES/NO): YES